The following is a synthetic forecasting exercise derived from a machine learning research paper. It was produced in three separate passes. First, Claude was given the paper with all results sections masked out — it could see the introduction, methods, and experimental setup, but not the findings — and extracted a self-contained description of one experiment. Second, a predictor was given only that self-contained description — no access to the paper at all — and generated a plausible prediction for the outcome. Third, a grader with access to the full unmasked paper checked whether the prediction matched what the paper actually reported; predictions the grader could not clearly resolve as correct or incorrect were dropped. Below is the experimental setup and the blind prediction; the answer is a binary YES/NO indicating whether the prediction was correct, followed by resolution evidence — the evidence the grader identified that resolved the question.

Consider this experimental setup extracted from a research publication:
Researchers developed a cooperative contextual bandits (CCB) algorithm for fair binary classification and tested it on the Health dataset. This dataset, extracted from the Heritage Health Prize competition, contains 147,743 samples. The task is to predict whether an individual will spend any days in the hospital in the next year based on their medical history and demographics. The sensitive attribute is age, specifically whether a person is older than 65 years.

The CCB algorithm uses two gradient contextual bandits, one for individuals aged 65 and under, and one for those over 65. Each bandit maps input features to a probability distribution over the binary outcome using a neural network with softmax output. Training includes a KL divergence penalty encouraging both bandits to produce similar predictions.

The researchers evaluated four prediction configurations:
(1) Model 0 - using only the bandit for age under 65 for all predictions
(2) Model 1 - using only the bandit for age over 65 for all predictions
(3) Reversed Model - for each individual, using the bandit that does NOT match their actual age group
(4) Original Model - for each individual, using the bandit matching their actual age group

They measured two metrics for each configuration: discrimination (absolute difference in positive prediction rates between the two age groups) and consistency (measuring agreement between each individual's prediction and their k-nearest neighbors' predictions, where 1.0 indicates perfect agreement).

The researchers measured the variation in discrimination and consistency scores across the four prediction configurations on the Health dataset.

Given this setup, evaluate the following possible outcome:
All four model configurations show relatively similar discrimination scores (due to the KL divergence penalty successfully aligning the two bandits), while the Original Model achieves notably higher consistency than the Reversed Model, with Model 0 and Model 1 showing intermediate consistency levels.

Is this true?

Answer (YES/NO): NO